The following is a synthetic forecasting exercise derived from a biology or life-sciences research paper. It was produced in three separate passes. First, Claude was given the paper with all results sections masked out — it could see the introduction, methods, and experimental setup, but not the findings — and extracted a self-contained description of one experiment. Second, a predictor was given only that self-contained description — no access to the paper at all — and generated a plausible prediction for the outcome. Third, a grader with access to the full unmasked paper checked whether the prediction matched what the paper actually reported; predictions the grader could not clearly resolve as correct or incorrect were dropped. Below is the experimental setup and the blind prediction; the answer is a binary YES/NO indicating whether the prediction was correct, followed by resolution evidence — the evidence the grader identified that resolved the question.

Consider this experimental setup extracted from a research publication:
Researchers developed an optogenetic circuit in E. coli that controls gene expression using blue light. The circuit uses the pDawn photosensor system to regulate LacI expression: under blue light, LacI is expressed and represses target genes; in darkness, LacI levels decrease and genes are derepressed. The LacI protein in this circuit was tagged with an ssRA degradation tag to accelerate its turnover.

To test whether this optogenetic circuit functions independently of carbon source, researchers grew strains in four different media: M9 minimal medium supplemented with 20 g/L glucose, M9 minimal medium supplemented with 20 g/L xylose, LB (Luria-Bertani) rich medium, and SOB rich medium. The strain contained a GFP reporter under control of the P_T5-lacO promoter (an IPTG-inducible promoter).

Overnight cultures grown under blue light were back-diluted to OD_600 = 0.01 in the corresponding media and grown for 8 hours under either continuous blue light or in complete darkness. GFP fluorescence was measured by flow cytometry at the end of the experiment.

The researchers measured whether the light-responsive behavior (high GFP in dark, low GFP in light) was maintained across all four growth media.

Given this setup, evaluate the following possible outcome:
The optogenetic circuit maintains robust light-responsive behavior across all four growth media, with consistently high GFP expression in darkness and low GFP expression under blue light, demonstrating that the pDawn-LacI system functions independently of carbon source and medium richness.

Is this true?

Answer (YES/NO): NO